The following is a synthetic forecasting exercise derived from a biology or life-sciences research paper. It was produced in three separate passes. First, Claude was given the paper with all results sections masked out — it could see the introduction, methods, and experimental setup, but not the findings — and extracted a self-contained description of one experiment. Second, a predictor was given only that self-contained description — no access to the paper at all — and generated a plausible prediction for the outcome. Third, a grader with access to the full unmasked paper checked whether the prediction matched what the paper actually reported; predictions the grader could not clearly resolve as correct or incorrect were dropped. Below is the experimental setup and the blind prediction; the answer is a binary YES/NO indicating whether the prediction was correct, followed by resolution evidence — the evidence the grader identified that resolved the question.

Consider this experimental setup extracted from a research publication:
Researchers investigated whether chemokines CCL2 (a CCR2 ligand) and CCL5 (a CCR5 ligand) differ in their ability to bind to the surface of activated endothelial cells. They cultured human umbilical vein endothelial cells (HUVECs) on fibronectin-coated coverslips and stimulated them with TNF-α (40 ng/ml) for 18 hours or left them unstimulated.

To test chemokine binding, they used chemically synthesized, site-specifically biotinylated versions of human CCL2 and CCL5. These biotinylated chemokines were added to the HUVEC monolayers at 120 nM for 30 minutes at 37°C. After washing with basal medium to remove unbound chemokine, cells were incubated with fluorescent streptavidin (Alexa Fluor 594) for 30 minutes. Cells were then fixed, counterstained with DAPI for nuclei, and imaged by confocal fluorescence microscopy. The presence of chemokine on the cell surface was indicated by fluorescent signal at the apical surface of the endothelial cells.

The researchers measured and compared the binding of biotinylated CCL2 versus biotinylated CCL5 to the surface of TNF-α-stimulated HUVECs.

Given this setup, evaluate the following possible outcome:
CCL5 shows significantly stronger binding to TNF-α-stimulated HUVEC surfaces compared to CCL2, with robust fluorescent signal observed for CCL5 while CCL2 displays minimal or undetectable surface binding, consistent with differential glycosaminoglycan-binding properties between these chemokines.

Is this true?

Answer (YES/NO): YES